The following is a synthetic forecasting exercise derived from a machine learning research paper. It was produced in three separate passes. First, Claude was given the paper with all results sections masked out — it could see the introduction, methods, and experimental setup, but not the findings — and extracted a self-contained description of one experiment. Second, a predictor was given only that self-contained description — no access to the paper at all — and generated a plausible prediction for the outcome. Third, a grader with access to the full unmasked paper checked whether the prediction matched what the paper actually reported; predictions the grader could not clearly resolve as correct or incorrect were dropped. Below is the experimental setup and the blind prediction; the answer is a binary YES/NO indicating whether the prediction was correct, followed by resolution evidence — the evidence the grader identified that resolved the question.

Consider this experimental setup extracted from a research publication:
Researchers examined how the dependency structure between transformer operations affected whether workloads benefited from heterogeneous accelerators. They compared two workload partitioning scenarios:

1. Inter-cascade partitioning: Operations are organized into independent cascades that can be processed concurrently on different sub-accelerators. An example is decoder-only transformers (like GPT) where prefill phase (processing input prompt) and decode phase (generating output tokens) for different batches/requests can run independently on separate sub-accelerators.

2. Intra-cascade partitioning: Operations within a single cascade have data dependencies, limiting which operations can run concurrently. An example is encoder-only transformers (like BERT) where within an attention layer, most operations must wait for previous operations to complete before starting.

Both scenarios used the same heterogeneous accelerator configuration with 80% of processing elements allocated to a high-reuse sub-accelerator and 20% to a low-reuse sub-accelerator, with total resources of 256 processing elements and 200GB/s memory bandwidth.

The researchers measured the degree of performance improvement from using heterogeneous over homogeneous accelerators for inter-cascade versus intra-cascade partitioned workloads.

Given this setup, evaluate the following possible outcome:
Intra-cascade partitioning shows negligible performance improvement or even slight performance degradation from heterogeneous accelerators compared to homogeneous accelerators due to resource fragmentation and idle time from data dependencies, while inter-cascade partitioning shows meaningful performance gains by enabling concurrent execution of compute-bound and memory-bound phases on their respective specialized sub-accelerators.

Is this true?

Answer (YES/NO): YES